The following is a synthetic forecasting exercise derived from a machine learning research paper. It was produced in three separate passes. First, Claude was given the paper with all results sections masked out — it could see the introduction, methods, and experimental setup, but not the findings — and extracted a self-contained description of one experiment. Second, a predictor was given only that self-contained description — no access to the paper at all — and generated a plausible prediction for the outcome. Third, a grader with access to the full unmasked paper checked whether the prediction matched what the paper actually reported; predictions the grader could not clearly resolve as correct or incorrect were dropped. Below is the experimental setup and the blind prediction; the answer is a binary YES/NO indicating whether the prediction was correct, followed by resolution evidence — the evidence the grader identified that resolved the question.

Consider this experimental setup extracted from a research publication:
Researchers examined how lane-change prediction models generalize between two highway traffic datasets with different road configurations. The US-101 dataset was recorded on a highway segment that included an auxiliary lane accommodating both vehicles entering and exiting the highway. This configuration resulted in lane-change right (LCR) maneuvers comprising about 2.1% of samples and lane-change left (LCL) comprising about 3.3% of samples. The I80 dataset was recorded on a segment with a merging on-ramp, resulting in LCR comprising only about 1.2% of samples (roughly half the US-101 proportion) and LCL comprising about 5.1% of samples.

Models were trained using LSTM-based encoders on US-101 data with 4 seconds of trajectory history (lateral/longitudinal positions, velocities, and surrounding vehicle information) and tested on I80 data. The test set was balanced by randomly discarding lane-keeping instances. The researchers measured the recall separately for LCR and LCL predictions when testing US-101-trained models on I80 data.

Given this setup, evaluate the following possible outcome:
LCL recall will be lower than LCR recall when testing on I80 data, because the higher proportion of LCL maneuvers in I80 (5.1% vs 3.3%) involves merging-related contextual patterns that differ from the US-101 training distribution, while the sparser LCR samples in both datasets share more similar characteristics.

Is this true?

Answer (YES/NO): YES